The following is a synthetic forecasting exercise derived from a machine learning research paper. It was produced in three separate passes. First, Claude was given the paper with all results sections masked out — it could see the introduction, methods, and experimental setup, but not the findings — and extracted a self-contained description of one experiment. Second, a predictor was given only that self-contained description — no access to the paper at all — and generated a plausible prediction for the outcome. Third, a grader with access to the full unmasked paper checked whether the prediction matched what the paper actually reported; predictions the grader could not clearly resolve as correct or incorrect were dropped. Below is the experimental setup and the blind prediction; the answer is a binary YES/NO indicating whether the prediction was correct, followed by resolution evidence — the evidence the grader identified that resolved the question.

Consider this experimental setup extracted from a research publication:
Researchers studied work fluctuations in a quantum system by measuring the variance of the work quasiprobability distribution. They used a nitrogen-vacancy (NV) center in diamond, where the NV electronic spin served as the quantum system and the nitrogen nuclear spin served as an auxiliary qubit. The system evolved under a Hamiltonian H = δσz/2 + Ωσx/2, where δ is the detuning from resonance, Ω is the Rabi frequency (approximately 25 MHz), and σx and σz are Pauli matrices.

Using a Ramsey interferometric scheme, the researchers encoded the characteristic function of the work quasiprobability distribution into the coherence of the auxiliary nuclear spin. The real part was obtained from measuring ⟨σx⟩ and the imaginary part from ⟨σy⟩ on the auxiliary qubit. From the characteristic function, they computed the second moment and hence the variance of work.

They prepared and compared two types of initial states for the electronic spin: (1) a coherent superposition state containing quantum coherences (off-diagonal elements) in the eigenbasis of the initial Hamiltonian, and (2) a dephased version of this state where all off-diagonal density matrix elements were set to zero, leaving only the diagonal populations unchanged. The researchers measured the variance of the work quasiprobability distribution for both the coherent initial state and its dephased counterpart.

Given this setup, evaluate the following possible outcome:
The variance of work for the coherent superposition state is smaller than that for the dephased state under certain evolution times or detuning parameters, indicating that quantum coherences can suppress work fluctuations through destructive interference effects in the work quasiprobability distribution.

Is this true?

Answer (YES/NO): YES